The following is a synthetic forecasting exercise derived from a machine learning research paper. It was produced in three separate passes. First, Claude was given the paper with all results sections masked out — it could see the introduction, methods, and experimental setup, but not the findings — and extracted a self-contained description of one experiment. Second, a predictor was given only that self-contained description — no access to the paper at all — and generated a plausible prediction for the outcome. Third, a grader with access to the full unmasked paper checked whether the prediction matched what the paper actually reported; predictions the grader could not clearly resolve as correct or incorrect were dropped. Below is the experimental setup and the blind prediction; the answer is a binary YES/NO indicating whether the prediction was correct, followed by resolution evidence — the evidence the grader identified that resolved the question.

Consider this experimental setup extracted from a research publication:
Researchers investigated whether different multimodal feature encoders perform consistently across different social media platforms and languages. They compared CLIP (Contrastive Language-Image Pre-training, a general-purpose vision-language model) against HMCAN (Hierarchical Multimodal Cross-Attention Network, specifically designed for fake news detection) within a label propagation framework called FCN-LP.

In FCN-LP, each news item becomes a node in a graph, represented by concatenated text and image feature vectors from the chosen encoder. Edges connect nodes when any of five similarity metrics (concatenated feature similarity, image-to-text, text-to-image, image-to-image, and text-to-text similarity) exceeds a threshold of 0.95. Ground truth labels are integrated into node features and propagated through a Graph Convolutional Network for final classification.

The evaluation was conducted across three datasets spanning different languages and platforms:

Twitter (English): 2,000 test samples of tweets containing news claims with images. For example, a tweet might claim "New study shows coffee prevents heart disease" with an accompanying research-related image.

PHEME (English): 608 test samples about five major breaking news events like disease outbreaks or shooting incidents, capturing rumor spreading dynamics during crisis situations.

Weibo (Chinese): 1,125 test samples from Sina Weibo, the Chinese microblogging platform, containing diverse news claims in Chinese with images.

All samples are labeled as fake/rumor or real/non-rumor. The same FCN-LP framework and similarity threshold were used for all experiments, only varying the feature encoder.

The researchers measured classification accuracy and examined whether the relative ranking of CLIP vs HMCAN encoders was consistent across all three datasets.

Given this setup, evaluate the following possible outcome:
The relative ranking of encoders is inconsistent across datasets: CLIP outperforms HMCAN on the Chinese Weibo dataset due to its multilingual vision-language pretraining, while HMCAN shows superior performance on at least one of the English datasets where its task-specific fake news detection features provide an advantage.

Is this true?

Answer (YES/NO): NO